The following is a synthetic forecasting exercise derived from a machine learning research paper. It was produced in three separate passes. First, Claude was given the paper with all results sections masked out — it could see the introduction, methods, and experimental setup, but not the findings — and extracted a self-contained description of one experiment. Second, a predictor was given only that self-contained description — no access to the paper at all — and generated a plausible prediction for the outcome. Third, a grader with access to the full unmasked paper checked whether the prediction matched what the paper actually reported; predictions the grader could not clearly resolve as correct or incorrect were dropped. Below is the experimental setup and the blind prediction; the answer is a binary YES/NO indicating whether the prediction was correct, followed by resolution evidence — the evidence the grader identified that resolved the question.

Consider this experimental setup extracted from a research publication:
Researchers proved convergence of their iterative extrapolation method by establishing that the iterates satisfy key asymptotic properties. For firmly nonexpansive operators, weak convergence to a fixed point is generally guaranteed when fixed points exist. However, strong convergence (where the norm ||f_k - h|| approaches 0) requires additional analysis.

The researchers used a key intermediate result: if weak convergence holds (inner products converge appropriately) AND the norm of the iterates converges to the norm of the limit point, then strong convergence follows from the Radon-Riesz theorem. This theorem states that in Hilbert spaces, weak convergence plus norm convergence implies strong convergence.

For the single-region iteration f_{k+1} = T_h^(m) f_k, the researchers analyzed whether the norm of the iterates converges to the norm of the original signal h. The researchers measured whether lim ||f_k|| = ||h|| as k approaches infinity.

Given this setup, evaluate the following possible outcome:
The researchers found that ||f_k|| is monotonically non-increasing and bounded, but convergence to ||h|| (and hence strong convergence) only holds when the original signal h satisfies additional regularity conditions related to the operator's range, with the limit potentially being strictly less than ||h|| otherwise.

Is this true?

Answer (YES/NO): NO